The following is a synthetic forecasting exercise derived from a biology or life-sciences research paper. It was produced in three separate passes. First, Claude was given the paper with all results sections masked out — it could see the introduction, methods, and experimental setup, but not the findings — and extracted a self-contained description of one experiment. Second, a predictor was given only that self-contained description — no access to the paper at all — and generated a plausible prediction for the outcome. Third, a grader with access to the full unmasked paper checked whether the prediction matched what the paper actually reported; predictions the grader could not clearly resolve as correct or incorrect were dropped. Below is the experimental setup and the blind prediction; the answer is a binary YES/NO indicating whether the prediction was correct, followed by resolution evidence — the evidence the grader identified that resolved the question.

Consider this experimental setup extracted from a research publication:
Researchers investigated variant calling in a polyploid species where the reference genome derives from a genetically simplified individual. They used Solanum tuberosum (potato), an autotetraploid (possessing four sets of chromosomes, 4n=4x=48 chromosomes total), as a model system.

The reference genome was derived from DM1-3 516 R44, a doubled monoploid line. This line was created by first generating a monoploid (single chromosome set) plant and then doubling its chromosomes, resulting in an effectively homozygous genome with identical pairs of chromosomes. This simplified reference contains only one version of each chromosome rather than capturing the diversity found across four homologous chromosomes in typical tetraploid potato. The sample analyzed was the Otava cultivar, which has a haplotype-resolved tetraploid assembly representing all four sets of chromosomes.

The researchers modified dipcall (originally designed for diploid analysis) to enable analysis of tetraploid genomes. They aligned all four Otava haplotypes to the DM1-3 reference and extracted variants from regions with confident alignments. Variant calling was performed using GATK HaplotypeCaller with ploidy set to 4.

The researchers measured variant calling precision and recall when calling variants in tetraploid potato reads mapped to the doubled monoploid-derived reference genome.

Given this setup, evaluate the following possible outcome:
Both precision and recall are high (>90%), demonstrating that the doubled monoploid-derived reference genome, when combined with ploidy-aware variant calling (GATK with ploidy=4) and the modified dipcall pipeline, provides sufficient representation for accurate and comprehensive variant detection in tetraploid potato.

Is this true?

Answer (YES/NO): NO